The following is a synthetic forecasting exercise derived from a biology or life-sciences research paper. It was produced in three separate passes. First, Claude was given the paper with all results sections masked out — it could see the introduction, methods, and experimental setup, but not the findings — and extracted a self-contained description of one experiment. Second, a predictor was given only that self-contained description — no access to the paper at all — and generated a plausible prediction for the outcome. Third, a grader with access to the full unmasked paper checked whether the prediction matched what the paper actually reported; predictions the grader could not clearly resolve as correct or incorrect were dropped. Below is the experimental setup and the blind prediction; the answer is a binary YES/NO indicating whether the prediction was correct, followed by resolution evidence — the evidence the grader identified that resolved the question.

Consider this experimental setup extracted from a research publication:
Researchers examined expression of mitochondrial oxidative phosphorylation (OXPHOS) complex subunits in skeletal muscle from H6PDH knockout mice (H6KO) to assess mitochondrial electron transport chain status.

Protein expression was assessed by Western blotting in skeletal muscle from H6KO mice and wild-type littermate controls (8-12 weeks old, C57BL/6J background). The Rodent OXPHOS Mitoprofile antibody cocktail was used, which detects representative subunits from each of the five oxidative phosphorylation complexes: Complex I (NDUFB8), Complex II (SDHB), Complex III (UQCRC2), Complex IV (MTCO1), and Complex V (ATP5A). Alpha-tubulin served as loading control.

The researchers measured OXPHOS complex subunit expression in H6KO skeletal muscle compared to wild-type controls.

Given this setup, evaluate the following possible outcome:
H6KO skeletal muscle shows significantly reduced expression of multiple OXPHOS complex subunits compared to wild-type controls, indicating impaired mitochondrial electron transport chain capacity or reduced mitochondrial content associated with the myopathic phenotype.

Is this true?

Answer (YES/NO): NO